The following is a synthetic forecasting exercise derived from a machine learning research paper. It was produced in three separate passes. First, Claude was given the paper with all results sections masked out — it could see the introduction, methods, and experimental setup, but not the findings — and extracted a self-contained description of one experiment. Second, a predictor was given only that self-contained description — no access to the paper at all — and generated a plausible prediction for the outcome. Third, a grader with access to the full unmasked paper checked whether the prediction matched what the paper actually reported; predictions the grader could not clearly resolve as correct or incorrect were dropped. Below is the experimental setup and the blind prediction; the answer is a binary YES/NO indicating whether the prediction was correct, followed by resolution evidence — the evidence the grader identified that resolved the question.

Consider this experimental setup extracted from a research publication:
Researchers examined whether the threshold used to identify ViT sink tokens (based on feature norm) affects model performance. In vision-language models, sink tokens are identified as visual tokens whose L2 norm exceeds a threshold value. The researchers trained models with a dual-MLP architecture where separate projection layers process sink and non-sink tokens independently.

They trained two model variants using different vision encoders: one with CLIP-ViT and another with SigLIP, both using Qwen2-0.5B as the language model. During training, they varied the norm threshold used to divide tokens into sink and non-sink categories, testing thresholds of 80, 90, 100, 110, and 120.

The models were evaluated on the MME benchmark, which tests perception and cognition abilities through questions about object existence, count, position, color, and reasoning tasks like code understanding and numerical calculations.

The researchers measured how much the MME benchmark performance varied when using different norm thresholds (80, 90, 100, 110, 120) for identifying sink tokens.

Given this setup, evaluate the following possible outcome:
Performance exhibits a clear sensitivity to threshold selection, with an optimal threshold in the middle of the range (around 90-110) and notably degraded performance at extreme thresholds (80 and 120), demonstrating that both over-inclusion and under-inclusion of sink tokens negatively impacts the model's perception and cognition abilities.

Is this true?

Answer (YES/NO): NO